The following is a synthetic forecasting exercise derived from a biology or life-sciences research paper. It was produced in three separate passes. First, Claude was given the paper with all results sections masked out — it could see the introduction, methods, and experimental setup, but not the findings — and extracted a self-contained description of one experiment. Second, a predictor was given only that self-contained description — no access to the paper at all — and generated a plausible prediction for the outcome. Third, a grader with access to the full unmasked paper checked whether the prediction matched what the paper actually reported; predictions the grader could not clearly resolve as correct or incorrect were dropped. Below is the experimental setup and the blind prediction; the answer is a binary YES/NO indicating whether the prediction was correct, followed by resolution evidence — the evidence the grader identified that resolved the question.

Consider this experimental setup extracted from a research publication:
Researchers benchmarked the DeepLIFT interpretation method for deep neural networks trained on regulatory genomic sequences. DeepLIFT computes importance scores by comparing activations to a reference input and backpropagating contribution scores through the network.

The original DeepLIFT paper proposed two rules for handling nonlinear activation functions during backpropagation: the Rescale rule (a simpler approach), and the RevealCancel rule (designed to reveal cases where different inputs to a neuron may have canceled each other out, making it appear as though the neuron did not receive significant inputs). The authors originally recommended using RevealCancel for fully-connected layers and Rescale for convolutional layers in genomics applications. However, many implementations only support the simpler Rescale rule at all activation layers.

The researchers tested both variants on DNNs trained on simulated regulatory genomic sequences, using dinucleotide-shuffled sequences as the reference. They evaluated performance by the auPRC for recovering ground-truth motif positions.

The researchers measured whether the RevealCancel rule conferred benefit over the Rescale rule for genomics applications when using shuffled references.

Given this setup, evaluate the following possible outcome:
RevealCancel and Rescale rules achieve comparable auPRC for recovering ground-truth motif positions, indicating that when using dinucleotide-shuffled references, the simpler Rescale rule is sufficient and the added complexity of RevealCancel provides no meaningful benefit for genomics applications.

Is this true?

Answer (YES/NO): YES